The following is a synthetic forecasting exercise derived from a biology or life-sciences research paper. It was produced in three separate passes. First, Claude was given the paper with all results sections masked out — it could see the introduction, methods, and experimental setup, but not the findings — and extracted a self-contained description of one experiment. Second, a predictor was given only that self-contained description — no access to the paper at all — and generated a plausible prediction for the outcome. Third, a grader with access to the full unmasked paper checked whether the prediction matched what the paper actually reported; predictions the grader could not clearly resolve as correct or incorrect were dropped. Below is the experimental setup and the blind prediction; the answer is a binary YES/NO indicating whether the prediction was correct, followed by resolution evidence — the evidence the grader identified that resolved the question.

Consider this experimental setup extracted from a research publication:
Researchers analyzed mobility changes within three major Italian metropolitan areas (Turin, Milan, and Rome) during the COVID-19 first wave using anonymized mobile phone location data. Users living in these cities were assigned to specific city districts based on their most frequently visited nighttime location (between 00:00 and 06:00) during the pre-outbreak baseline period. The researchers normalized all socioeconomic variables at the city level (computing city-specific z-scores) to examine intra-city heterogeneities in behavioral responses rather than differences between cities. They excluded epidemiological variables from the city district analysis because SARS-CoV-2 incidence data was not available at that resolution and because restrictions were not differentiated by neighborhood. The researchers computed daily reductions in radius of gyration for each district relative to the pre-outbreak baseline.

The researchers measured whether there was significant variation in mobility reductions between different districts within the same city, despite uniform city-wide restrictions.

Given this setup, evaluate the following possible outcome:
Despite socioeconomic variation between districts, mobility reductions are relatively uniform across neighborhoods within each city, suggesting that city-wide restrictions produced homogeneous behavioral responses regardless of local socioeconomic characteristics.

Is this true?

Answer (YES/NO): NO